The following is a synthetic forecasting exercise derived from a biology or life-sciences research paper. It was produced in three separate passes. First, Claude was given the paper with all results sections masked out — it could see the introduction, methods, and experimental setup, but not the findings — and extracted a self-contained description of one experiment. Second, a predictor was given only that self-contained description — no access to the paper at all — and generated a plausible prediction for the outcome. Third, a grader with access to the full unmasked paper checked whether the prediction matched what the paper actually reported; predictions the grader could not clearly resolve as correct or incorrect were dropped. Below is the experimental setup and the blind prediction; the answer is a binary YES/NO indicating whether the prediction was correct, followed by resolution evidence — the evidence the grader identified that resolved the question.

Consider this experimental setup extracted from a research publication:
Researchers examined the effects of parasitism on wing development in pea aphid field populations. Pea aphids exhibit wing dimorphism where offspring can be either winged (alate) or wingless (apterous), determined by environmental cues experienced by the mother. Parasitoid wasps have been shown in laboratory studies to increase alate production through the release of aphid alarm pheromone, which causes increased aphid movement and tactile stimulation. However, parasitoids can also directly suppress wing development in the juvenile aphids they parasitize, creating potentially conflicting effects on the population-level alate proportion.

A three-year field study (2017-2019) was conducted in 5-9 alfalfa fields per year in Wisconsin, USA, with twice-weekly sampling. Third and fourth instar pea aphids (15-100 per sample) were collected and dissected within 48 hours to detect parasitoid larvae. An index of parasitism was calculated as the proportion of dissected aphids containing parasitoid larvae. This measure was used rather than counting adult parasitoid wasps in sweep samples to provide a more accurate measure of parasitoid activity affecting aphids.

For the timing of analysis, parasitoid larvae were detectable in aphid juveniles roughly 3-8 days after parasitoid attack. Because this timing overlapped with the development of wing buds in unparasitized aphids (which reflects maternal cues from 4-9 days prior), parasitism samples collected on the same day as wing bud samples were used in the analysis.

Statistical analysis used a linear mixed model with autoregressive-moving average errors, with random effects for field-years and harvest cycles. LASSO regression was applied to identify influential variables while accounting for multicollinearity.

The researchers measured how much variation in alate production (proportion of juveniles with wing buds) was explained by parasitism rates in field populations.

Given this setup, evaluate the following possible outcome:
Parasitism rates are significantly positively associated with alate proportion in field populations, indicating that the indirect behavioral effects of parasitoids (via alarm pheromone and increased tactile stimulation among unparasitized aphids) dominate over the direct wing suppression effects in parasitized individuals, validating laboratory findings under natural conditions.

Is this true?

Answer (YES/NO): NO